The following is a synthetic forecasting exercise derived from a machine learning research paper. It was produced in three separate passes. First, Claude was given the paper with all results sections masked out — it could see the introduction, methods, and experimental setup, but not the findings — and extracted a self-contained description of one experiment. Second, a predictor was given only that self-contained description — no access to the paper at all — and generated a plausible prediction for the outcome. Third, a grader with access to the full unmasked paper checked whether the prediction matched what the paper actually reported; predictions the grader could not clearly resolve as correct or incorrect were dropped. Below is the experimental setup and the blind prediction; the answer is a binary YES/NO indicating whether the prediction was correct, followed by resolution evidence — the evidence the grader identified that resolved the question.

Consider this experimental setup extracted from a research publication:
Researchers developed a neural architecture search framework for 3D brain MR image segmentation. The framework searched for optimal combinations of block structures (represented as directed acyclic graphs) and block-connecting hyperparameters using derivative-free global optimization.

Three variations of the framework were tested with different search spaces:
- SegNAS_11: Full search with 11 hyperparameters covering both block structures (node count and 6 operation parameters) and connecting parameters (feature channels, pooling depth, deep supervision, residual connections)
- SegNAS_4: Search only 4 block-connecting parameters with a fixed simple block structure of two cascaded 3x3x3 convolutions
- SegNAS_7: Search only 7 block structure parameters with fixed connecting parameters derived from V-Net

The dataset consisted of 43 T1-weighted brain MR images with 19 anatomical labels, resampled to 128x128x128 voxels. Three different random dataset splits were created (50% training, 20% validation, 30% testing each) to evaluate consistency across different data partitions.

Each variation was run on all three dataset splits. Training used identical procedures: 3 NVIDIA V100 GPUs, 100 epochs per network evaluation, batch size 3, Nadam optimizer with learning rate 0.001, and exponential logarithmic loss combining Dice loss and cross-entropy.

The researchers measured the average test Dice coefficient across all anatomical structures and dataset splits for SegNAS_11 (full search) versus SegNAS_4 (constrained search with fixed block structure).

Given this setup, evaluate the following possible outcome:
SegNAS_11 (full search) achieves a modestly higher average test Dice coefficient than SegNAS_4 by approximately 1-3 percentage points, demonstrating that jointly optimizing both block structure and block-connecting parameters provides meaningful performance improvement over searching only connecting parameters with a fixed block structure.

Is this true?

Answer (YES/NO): NO